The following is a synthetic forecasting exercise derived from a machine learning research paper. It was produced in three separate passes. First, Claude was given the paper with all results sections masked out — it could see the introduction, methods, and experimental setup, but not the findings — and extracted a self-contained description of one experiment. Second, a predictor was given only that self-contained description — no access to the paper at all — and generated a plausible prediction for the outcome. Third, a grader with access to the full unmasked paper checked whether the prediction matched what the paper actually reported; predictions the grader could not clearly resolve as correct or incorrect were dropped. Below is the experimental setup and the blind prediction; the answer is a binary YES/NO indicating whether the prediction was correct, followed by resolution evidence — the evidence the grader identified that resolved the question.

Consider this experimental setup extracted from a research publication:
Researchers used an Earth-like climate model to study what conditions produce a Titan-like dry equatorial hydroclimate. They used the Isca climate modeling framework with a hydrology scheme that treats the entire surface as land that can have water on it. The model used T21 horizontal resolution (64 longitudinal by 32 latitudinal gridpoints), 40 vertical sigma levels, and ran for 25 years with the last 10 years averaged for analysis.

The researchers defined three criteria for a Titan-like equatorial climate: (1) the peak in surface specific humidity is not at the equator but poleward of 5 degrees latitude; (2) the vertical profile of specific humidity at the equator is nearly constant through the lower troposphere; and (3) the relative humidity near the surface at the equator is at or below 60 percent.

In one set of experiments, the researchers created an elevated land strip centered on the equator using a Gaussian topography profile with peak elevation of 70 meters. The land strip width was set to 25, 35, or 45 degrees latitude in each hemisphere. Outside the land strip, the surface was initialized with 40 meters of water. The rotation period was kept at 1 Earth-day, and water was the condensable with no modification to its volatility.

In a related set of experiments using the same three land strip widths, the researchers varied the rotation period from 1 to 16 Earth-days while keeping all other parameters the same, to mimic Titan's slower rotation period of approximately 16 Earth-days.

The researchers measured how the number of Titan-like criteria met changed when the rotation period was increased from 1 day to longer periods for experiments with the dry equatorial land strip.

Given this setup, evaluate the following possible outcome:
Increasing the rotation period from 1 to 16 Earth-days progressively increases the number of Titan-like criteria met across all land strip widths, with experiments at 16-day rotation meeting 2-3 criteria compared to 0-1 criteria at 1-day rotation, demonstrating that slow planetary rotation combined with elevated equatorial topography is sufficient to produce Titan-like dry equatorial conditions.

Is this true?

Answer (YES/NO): NO